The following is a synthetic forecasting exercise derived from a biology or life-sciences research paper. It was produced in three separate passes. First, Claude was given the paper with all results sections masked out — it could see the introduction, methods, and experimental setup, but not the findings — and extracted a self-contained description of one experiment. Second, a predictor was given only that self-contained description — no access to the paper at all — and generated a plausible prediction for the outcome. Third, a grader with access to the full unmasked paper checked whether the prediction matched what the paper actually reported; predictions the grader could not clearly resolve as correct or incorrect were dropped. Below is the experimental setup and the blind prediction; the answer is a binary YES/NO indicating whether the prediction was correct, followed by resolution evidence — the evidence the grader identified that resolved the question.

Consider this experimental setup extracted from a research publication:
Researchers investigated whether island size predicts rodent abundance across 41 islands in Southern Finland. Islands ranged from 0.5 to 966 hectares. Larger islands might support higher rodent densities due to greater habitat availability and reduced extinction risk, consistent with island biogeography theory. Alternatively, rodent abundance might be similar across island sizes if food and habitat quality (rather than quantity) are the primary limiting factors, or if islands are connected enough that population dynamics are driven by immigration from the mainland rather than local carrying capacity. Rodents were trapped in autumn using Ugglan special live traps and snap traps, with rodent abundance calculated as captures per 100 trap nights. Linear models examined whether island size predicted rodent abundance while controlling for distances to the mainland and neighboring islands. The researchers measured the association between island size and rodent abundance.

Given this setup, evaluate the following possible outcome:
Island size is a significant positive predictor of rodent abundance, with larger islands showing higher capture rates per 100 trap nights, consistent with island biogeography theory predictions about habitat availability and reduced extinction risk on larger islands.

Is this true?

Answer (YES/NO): NO